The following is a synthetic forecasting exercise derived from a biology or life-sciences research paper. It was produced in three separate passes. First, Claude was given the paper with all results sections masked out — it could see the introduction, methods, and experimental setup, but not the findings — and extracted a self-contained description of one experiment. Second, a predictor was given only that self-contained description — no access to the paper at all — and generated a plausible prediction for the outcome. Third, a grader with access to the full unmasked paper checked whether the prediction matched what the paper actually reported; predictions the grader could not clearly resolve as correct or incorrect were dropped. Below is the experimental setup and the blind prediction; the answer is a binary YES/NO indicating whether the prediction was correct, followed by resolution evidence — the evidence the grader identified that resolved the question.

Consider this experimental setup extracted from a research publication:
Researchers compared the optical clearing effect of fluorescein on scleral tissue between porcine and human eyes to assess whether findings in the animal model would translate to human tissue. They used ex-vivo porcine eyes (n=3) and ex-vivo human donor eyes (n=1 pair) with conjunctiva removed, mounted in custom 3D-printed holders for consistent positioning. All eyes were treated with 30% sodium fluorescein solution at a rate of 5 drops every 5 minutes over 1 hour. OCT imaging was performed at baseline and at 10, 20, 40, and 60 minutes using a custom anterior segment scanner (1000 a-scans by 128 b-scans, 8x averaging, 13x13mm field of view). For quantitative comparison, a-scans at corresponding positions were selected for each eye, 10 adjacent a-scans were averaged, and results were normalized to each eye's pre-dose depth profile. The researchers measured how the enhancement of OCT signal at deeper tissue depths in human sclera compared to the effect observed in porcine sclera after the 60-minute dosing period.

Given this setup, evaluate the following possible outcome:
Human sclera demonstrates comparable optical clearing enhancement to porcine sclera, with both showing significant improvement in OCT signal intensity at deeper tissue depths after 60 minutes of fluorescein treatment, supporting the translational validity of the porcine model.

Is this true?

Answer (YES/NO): NO